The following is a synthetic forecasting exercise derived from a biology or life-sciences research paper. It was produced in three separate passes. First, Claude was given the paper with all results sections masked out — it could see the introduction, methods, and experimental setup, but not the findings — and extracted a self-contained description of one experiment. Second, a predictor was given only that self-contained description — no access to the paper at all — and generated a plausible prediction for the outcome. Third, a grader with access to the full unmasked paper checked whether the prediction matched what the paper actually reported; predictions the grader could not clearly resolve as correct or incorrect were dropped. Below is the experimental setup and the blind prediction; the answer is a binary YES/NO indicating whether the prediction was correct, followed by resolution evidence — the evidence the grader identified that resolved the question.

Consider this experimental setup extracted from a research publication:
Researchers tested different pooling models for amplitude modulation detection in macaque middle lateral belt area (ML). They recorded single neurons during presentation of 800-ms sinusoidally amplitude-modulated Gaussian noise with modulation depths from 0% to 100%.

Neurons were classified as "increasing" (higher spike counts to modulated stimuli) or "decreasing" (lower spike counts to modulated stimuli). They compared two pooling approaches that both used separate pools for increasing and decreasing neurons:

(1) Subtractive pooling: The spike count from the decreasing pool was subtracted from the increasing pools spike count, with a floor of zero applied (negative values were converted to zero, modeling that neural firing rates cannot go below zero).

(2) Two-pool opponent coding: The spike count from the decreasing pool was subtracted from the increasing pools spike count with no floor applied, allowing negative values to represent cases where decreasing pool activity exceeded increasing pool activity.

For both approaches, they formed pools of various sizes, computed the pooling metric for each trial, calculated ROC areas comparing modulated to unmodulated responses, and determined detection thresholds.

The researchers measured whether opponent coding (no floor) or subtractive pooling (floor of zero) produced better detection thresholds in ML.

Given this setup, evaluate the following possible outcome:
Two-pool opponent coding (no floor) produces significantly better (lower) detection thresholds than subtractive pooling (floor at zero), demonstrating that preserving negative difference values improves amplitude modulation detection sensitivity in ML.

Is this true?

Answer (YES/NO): NO